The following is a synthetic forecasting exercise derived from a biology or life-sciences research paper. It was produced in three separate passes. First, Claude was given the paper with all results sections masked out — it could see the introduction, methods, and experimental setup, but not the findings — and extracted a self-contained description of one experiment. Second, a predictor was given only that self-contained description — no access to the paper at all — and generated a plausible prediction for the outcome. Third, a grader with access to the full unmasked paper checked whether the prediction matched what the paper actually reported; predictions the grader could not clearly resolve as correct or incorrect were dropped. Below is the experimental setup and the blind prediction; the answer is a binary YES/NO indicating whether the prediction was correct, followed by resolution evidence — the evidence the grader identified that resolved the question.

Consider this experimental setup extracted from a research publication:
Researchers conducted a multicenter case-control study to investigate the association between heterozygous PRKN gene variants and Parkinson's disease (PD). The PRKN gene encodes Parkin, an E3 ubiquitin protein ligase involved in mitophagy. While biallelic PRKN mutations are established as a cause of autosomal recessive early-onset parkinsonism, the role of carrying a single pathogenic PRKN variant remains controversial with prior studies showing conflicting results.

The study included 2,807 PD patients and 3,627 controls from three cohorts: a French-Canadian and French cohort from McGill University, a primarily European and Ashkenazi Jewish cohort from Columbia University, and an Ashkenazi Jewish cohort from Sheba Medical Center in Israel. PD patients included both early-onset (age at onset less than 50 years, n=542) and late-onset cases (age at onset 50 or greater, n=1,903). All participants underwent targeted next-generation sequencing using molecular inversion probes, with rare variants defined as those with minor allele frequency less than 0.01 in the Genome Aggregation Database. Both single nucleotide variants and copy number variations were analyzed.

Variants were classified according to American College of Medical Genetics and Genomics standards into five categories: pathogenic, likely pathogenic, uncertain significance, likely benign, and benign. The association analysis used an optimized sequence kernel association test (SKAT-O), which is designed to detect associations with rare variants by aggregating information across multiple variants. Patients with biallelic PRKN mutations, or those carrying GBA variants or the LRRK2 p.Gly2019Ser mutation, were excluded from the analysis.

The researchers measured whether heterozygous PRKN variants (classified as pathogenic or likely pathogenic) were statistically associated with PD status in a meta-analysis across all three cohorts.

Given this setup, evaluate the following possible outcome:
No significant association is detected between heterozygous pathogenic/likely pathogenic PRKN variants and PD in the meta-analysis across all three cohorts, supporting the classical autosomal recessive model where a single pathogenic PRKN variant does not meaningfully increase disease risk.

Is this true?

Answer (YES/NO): YES